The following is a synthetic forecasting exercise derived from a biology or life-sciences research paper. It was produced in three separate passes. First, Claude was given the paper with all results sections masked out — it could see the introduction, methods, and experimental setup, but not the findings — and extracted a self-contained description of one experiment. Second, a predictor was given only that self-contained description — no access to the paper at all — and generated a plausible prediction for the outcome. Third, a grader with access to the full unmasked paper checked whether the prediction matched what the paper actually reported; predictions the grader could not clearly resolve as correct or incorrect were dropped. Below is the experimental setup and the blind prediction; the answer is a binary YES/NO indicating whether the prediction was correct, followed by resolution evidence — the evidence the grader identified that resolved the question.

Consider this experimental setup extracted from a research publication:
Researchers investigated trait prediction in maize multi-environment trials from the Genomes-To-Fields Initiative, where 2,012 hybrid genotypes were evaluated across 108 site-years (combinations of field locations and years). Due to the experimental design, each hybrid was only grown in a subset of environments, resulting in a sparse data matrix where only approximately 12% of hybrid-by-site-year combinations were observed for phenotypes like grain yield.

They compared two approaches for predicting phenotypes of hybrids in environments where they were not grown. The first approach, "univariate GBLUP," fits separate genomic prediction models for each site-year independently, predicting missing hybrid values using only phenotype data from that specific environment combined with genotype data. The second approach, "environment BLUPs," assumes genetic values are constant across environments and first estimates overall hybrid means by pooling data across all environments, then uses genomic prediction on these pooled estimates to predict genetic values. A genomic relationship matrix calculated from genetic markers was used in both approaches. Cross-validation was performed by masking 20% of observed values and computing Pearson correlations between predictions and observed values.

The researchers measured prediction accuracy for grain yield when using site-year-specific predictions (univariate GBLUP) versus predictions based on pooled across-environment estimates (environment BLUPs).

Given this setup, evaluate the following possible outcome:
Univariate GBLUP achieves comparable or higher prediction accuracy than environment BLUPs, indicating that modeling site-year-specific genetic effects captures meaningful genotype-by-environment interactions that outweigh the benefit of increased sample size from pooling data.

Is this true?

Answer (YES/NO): NO